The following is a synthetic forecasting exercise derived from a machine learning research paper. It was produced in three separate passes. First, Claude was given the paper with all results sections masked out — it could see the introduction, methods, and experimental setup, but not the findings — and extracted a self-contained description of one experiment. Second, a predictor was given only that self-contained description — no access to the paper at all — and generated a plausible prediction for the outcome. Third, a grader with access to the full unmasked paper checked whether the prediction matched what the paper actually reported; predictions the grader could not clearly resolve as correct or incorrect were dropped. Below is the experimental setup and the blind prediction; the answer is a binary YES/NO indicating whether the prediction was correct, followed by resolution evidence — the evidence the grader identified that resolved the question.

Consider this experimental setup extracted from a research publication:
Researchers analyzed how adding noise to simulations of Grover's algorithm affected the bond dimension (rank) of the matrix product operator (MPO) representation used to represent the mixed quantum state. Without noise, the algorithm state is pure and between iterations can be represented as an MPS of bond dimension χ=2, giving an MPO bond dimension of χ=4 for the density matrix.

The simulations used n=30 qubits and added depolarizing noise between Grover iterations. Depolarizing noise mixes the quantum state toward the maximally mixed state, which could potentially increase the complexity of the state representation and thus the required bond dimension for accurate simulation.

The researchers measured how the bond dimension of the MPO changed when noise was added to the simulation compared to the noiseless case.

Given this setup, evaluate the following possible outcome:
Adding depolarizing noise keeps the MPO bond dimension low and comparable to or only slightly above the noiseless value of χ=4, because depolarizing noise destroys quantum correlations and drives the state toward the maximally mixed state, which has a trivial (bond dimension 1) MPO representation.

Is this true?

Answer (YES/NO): YES